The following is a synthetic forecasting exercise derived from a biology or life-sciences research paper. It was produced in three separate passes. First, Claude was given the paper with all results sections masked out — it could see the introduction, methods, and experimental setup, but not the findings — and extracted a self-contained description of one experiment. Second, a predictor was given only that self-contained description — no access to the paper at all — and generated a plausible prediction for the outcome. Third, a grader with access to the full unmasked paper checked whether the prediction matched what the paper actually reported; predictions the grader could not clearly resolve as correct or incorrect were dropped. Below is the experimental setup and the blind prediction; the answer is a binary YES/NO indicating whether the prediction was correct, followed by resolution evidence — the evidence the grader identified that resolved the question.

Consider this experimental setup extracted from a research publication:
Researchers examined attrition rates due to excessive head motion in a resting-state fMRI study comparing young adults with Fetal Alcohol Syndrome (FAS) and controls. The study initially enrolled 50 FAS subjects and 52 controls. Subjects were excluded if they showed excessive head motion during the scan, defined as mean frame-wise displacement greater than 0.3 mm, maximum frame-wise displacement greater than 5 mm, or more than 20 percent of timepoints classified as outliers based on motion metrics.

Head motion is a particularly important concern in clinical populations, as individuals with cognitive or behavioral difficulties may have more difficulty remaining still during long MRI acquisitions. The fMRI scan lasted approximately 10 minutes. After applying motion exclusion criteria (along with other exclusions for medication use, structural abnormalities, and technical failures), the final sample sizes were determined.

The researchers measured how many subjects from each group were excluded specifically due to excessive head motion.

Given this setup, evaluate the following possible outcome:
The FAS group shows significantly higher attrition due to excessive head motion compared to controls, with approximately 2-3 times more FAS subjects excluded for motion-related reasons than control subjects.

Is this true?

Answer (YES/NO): NO